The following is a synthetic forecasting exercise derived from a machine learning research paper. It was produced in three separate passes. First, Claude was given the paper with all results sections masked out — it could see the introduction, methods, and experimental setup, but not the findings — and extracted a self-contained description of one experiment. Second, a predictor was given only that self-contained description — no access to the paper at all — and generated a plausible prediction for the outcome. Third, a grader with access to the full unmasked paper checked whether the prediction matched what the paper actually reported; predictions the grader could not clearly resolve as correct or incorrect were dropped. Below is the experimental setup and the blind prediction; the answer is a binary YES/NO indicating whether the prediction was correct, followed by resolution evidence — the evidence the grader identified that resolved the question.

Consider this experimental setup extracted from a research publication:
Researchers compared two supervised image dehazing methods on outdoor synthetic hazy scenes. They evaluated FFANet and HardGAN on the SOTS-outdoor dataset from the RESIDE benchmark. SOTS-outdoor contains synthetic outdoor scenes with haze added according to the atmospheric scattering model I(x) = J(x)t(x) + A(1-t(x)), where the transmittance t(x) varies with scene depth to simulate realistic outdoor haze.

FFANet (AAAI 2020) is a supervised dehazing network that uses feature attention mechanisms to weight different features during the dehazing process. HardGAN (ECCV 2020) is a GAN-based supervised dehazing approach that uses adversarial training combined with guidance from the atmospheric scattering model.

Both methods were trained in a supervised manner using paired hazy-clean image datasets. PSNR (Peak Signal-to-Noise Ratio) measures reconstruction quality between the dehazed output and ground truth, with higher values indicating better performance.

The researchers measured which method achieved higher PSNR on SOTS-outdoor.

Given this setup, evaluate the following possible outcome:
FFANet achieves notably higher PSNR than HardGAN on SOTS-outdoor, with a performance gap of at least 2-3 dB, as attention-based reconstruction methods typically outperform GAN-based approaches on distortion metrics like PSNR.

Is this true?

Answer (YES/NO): NO